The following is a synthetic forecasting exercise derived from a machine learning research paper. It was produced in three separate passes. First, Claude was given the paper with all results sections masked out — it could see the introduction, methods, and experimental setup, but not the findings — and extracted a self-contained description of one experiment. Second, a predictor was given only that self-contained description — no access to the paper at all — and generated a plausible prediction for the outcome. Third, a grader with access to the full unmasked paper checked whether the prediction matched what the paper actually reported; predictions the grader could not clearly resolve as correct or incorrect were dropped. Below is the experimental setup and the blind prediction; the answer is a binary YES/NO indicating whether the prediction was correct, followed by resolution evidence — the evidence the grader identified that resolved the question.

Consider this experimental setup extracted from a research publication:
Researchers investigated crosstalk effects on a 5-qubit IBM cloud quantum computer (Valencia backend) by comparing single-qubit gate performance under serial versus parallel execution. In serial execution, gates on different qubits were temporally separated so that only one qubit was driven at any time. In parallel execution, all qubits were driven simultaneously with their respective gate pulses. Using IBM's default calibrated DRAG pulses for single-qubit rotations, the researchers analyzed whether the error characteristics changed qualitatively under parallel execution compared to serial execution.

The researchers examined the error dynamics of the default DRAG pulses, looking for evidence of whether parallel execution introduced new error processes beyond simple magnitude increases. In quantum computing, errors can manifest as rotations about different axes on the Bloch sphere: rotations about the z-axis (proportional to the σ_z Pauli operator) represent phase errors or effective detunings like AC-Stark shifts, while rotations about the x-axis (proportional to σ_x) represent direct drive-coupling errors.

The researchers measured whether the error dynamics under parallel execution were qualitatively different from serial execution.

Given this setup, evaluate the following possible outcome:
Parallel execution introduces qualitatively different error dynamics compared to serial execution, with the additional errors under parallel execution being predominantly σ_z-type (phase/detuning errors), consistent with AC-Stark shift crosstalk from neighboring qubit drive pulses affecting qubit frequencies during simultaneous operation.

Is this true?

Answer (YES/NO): NO